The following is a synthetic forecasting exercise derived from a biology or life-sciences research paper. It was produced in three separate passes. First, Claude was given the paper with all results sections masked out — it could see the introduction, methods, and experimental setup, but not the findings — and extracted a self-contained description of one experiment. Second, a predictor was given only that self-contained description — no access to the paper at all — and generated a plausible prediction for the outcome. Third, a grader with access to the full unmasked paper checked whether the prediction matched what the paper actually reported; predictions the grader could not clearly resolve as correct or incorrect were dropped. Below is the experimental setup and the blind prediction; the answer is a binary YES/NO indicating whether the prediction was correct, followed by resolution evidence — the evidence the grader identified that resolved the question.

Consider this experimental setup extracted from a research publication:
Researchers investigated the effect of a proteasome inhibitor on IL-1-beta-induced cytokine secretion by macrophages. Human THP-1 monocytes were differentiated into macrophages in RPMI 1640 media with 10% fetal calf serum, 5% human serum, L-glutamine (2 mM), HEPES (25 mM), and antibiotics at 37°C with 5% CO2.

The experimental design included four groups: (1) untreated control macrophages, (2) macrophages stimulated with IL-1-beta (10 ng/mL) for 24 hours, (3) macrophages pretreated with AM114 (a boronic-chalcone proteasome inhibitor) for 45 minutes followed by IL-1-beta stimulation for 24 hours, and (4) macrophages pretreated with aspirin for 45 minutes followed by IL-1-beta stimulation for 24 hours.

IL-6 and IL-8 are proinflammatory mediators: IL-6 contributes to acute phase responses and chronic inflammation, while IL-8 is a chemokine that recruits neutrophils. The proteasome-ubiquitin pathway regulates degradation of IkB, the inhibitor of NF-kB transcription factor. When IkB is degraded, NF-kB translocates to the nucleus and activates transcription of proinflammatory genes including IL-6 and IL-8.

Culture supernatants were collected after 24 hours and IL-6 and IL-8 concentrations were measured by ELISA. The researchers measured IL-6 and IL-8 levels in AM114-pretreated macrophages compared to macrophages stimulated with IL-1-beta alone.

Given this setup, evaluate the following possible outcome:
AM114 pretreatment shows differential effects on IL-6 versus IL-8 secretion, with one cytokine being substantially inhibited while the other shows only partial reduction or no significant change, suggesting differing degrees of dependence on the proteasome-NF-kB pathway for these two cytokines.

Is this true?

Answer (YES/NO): NO